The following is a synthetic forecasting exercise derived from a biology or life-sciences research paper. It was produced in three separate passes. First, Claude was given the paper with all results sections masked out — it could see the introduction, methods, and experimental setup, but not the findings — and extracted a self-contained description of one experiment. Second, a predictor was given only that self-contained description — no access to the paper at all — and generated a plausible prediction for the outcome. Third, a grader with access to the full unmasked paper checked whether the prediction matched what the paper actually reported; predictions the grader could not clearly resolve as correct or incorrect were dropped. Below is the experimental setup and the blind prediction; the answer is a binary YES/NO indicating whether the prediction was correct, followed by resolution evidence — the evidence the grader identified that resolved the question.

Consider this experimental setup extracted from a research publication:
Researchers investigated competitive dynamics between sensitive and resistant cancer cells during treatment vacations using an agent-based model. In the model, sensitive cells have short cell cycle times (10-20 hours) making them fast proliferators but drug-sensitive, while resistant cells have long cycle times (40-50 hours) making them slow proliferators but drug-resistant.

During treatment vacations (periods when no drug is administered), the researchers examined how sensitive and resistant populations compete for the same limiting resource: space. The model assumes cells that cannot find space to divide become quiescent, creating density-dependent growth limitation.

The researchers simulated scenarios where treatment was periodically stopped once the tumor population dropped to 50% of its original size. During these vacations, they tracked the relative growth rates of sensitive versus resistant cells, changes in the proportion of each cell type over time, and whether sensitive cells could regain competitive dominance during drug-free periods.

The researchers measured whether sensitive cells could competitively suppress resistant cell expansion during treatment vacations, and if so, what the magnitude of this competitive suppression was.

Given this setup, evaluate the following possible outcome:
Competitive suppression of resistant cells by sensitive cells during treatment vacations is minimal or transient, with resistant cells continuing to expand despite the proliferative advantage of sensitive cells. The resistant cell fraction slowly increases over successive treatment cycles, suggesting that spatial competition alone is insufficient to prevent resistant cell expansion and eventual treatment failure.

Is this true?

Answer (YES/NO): NO